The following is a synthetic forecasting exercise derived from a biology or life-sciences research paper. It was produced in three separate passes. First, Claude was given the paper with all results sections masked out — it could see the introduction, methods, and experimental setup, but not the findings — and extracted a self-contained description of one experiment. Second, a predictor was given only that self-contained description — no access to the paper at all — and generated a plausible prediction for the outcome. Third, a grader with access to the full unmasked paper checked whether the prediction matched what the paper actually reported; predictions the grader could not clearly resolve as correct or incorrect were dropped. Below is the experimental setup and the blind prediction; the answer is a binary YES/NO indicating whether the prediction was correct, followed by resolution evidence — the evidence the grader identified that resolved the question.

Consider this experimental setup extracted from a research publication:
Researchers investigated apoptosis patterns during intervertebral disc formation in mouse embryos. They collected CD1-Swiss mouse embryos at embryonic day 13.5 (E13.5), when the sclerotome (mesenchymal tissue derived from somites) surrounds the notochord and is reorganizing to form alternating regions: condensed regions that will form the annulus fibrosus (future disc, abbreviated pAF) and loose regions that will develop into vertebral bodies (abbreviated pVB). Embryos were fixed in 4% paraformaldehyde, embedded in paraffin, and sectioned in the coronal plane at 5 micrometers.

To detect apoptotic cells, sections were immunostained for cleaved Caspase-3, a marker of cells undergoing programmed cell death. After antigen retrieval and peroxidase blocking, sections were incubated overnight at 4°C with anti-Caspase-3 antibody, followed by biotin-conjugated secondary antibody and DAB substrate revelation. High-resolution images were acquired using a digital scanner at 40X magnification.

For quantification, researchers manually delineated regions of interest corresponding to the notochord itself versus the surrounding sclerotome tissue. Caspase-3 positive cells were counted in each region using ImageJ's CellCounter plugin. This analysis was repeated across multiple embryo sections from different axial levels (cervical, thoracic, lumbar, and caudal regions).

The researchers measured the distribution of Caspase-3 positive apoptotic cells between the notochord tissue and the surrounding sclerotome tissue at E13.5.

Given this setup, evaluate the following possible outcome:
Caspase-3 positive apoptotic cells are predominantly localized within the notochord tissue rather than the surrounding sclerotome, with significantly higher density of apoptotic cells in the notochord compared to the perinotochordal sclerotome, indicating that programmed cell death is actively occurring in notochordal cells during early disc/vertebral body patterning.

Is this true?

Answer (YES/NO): NO